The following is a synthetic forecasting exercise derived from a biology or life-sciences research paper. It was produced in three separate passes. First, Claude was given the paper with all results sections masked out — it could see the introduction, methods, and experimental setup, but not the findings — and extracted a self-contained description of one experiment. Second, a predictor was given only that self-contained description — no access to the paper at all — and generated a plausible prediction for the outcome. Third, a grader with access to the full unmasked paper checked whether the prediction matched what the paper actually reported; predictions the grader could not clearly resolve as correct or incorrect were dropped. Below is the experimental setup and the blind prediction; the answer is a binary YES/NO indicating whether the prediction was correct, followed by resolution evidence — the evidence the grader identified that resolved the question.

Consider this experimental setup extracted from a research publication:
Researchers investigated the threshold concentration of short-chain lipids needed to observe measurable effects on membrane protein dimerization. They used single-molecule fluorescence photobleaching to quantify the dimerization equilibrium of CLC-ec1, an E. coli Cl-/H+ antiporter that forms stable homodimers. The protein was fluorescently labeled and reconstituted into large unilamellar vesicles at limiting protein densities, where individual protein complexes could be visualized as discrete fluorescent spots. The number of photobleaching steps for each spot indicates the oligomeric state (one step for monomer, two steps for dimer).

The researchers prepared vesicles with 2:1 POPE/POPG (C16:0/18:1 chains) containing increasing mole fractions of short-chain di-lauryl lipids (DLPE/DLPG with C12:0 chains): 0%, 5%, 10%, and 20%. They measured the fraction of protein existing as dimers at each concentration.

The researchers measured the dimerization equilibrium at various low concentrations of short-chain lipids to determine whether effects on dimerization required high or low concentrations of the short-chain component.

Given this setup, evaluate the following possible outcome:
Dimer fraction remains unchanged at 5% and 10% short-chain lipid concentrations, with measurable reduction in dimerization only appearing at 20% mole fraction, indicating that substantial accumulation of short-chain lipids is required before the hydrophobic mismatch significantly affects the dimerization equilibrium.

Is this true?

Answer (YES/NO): NO